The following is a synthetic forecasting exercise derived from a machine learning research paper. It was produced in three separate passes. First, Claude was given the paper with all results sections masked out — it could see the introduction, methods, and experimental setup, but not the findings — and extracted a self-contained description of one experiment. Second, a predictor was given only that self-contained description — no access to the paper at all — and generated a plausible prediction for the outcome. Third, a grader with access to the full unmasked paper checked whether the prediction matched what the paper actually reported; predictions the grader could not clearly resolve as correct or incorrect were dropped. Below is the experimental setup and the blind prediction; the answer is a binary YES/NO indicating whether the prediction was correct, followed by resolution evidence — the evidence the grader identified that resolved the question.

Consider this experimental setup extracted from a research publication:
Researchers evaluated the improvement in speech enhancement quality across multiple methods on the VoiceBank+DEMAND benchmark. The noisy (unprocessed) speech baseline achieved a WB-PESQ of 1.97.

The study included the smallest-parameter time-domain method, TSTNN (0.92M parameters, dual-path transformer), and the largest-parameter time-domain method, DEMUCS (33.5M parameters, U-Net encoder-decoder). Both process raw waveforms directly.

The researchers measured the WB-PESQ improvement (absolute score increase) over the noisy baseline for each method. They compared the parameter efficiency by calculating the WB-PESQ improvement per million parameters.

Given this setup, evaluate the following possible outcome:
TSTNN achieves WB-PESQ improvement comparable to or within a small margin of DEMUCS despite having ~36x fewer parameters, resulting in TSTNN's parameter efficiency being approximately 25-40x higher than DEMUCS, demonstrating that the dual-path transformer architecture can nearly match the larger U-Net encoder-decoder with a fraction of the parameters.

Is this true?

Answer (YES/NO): YES